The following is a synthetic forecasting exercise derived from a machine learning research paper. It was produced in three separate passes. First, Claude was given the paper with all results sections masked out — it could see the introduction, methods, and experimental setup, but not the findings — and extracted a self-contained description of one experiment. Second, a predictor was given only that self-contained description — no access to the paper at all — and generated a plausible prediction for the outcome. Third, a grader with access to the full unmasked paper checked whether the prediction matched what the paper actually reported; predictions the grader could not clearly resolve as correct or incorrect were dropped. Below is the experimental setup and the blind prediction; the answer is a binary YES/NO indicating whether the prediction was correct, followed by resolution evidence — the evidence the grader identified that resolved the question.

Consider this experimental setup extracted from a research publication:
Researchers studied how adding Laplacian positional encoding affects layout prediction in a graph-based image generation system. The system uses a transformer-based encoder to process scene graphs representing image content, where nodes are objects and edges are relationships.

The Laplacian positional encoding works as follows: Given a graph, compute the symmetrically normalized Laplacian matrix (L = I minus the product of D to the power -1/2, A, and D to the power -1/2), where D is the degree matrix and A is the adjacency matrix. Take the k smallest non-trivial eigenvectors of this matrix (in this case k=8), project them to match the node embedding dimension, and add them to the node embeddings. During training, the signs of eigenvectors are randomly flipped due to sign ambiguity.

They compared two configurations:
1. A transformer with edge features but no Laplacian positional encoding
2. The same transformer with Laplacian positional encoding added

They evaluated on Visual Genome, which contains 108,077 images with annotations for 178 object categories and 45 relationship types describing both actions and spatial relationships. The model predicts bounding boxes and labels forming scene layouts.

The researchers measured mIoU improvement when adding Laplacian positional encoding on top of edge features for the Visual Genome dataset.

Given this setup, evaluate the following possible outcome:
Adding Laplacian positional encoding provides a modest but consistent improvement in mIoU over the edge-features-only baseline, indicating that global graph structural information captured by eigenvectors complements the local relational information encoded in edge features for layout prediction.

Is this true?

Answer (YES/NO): NO